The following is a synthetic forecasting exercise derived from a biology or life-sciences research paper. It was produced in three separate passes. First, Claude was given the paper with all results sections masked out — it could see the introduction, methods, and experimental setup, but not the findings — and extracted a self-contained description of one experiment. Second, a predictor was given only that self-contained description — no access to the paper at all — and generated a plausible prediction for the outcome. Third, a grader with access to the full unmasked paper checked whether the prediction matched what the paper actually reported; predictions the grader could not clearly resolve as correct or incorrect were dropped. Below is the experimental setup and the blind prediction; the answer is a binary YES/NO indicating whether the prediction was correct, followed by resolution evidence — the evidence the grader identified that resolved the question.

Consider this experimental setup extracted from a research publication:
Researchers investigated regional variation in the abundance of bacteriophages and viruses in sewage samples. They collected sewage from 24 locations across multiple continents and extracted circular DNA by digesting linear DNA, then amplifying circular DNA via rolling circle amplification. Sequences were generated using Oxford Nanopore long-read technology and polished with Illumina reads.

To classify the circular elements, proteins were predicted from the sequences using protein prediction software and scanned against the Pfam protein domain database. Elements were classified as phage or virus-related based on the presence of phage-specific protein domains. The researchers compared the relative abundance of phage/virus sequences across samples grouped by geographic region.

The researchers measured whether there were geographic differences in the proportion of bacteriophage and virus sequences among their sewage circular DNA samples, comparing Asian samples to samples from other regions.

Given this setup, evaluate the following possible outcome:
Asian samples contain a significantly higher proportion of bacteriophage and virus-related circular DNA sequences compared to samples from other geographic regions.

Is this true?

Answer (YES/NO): YES